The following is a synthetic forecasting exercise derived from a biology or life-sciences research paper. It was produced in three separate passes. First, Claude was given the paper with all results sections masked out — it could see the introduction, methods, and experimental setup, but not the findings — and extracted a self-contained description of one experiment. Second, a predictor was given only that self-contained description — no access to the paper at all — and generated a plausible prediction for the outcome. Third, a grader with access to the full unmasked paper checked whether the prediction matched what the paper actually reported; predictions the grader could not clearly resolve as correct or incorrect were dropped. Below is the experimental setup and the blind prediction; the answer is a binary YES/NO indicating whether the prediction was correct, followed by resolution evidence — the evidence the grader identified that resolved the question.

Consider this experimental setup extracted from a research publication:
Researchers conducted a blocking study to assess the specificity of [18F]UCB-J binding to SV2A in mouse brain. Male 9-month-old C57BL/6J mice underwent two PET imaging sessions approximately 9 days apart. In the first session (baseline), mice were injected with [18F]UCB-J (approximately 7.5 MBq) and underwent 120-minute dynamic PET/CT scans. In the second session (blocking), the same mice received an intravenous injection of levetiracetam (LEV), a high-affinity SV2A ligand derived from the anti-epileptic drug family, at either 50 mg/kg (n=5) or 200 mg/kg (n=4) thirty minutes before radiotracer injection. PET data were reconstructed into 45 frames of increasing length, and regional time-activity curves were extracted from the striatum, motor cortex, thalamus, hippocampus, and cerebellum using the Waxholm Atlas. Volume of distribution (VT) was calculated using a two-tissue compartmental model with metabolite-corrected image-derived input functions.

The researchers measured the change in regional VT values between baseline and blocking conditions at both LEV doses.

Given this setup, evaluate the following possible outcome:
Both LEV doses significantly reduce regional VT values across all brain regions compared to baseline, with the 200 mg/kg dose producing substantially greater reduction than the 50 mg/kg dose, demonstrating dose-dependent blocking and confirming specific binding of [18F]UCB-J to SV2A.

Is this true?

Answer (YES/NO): NO